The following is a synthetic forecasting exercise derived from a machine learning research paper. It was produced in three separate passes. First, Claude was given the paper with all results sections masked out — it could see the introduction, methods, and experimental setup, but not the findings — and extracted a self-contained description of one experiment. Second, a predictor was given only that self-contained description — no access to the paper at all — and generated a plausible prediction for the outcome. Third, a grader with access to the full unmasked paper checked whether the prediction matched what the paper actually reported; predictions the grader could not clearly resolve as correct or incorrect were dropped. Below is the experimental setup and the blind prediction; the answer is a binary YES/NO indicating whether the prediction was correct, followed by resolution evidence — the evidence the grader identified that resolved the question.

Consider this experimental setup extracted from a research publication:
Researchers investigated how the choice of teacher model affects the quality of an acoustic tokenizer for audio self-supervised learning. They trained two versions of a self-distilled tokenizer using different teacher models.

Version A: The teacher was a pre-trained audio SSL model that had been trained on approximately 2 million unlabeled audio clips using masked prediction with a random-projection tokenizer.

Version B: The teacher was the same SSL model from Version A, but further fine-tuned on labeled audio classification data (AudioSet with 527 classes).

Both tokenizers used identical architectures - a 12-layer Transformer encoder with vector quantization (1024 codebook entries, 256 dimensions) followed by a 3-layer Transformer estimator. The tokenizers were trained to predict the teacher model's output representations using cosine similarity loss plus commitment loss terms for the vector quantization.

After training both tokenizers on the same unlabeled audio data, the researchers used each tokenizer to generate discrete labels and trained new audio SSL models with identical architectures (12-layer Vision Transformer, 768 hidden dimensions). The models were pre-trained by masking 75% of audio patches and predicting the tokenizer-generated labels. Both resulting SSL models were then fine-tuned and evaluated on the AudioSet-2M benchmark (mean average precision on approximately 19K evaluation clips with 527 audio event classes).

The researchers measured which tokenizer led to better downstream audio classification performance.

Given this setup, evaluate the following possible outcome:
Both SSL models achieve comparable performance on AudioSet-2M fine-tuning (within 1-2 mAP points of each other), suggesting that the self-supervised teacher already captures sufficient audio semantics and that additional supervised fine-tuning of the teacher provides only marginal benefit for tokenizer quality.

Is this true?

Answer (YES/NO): NO